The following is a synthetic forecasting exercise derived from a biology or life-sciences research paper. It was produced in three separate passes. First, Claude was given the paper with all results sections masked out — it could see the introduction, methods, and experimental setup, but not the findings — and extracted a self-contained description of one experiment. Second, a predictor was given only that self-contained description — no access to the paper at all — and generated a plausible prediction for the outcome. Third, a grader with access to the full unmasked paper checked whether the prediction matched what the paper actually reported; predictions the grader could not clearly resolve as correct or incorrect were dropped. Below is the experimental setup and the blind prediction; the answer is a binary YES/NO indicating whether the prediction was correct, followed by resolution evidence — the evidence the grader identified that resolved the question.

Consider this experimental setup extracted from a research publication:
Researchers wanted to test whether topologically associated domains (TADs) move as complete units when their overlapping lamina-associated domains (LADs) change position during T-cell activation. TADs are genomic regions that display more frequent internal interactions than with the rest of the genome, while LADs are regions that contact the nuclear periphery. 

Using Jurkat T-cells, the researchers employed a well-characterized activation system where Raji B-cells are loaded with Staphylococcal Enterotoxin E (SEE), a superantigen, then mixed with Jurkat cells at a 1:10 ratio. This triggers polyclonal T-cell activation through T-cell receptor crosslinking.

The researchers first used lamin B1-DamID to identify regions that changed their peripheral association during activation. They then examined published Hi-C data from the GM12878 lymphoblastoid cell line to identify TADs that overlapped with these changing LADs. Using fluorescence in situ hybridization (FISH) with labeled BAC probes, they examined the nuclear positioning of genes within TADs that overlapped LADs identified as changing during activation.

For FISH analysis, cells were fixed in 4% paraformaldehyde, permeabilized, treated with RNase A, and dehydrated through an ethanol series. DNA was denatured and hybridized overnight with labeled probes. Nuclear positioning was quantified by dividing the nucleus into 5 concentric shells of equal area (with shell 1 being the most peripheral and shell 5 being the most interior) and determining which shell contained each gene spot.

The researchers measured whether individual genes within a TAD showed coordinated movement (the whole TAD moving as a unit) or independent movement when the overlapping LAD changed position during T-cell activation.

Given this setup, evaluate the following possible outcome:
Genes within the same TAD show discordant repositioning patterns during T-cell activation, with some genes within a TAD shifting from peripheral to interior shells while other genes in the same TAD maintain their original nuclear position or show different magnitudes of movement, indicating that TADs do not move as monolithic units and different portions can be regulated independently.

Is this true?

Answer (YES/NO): NO